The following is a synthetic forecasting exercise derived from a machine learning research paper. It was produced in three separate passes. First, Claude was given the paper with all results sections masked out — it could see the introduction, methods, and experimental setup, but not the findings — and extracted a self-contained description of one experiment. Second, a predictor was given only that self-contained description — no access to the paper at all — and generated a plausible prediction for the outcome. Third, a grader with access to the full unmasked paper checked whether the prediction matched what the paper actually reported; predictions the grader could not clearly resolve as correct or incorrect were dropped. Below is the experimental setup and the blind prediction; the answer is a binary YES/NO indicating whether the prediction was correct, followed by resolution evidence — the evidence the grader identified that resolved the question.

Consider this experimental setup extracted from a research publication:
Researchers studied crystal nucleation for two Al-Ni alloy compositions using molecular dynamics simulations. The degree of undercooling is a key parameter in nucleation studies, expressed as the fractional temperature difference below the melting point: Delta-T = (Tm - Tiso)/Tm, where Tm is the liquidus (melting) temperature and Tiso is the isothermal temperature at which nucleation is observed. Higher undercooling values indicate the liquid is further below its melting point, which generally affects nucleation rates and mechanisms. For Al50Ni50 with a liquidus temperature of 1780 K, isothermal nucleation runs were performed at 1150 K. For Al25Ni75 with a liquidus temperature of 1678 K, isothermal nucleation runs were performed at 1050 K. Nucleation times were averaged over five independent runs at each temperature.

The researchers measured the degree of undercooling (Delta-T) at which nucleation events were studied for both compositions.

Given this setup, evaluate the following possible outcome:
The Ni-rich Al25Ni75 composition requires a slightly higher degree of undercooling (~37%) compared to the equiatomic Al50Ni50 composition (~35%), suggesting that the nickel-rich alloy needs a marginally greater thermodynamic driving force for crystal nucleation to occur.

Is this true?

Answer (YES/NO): YES